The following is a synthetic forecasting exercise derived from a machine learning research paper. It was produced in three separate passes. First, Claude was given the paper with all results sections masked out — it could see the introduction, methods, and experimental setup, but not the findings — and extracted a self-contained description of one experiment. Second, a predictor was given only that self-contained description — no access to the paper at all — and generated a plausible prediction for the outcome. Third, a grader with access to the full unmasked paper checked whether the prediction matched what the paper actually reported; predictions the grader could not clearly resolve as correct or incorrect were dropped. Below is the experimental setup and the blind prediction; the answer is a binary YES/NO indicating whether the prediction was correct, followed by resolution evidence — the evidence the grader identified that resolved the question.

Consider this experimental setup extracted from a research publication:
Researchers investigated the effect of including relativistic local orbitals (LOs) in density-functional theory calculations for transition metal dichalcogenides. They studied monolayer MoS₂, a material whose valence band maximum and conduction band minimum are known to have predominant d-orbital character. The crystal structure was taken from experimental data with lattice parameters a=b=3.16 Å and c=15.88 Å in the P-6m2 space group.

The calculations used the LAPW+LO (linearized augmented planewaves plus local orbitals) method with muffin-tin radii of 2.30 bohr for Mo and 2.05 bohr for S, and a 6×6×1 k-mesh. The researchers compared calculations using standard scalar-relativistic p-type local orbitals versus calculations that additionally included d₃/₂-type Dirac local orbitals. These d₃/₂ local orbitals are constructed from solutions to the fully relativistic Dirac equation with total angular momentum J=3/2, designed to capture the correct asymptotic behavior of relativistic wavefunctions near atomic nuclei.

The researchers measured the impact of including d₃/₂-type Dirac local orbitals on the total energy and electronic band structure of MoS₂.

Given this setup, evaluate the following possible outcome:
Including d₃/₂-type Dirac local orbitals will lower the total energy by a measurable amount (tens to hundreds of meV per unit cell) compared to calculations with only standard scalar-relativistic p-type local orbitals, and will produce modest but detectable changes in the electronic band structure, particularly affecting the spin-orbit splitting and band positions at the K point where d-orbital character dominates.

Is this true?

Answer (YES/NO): NO